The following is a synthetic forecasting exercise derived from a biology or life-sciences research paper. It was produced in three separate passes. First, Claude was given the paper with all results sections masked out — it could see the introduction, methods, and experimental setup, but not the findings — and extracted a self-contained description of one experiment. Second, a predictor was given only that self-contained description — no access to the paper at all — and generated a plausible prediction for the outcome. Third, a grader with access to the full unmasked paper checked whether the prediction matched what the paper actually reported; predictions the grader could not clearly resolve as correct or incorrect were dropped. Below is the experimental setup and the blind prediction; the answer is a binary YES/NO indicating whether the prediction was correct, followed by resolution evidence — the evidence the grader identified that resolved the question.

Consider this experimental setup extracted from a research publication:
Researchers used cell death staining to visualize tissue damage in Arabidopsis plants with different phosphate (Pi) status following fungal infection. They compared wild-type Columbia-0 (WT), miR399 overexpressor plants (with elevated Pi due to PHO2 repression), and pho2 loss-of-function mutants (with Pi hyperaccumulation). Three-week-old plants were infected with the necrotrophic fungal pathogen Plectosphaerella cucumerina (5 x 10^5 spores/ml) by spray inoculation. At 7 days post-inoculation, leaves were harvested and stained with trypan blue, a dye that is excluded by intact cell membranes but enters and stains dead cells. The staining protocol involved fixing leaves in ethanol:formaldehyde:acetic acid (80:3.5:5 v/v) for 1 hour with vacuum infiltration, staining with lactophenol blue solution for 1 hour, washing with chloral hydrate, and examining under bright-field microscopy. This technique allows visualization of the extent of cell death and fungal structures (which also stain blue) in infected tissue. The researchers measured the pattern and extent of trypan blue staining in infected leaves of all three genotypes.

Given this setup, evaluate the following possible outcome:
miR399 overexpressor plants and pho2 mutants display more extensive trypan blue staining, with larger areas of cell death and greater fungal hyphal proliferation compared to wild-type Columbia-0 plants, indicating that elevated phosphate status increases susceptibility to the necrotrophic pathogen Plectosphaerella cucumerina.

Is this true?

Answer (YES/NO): NO